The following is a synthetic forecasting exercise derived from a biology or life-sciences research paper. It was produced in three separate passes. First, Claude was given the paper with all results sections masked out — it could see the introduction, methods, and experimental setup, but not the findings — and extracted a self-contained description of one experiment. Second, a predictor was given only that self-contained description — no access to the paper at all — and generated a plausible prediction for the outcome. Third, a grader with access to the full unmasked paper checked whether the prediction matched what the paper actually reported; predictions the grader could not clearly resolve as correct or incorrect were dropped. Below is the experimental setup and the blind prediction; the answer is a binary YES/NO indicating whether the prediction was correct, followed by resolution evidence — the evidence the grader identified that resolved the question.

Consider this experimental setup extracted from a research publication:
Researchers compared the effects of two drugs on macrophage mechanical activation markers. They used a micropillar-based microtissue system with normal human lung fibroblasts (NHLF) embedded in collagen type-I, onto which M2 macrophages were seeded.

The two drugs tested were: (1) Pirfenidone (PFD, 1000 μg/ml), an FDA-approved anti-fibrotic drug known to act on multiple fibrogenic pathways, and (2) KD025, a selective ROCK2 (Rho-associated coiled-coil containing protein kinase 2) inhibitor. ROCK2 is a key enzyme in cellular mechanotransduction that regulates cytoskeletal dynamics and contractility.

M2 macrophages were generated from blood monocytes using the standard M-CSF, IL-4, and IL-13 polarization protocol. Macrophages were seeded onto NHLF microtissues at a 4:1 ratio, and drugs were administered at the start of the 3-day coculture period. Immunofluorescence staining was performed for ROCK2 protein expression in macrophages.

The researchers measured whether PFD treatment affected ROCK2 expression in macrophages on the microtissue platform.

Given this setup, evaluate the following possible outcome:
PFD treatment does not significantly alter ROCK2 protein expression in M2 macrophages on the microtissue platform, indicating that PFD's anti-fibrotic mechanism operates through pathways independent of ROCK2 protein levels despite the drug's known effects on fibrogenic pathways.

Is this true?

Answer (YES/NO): NO